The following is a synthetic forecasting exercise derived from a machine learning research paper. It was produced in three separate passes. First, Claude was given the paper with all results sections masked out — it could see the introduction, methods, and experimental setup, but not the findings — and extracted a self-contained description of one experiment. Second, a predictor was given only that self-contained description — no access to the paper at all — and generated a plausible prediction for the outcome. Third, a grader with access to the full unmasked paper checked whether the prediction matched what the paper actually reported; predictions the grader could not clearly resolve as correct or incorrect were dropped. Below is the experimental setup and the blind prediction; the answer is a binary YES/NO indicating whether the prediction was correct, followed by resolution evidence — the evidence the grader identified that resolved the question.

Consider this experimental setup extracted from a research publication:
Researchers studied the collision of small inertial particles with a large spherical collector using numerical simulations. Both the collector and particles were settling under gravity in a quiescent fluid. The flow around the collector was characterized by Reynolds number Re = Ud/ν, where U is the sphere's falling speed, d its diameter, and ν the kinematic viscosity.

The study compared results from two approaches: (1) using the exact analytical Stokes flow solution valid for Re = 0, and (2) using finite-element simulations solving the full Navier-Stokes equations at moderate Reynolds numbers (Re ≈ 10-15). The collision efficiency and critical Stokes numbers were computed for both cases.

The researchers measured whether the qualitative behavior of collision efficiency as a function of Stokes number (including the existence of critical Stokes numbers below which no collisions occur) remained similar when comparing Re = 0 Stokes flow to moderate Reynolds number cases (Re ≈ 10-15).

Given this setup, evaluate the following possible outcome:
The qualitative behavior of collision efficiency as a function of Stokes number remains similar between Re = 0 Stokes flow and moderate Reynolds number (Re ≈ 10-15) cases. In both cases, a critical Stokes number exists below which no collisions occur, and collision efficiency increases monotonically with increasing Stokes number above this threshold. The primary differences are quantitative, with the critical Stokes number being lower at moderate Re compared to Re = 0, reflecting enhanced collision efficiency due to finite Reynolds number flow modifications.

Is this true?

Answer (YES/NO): NO